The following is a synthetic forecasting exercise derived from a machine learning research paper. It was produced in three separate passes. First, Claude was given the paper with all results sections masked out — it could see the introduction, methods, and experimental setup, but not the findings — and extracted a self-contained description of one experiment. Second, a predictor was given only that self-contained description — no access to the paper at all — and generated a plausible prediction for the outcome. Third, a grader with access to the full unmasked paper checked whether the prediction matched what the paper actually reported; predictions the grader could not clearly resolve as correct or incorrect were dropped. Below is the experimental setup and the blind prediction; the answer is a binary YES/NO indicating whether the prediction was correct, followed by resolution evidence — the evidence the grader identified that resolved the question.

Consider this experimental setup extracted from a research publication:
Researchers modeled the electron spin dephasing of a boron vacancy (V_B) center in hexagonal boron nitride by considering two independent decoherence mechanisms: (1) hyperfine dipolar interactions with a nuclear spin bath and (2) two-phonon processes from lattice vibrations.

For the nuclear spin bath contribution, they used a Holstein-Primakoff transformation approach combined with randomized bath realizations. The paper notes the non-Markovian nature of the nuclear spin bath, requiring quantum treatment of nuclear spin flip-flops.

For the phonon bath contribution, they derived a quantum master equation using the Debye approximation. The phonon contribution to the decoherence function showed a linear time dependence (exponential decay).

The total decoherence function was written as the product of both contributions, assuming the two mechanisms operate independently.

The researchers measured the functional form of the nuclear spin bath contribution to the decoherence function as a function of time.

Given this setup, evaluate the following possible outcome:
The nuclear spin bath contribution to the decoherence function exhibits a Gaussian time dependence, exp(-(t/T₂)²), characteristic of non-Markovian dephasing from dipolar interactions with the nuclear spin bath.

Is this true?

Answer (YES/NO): NO